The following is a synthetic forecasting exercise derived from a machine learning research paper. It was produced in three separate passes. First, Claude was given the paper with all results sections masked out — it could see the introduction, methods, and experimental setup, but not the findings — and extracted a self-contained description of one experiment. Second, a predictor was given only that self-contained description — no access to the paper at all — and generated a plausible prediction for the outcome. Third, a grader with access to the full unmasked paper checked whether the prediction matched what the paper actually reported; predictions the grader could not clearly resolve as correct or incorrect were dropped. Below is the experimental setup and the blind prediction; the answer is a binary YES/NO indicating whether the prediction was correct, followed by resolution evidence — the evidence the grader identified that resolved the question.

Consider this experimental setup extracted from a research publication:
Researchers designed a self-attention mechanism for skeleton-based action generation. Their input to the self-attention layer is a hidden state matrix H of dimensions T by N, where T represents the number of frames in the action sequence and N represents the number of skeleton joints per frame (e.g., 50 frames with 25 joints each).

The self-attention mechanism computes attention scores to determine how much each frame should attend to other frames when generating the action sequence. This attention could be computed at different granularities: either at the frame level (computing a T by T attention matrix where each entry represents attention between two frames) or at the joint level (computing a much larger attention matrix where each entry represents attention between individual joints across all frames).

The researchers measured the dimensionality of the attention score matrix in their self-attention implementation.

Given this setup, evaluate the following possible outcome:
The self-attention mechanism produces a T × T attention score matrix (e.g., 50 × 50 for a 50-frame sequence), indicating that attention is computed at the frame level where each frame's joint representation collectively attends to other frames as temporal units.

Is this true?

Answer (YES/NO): YES